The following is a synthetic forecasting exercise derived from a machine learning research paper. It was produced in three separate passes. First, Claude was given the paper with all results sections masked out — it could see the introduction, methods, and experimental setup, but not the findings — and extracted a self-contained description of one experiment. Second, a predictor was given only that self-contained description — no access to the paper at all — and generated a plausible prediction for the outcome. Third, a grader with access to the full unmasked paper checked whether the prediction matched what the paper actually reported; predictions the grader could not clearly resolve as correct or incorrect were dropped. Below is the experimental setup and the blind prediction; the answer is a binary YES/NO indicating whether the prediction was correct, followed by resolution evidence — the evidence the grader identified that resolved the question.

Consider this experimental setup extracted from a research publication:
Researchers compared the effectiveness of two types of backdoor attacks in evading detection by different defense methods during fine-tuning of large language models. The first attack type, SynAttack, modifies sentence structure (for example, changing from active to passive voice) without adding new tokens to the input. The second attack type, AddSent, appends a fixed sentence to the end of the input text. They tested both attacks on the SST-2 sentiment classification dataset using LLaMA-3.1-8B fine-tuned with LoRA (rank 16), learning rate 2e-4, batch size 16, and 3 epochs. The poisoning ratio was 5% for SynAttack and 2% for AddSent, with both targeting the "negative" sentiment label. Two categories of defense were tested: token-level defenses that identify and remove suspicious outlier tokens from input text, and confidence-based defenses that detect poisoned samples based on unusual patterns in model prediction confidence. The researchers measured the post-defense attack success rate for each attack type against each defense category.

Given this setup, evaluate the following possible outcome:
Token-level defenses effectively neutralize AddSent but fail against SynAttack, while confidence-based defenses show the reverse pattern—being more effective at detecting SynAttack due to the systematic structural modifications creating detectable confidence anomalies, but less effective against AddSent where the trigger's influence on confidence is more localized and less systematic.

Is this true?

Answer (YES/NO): NO